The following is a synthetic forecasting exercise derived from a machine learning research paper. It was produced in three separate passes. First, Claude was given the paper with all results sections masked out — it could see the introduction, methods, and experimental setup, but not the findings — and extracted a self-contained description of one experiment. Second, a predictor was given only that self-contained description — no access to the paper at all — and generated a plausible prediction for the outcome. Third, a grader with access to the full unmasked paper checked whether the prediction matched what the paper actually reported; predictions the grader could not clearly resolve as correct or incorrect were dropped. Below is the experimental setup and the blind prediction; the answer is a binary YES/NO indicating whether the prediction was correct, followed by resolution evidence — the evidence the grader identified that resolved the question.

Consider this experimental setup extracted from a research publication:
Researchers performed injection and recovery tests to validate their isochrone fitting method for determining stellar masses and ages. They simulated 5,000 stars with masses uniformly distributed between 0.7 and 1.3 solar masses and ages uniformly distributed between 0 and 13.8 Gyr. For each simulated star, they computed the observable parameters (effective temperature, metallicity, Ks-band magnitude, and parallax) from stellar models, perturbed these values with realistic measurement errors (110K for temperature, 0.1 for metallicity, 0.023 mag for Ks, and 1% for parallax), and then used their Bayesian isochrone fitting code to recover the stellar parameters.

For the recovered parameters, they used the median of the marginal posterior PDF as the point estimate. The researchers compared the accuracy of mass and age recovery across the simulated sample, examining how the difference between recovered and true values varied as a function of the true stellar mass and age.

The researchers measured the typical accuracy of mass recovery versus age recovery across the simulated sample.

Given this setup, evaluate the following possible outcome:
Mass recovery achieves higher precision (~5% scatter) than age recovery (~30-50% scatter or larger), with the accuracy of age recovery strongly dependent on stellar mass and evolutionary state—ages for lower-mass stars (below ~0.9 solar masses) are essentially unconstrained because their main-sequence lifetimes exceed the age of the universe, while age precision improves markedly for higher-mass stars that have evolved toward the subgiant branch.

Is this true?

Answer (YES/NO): NO